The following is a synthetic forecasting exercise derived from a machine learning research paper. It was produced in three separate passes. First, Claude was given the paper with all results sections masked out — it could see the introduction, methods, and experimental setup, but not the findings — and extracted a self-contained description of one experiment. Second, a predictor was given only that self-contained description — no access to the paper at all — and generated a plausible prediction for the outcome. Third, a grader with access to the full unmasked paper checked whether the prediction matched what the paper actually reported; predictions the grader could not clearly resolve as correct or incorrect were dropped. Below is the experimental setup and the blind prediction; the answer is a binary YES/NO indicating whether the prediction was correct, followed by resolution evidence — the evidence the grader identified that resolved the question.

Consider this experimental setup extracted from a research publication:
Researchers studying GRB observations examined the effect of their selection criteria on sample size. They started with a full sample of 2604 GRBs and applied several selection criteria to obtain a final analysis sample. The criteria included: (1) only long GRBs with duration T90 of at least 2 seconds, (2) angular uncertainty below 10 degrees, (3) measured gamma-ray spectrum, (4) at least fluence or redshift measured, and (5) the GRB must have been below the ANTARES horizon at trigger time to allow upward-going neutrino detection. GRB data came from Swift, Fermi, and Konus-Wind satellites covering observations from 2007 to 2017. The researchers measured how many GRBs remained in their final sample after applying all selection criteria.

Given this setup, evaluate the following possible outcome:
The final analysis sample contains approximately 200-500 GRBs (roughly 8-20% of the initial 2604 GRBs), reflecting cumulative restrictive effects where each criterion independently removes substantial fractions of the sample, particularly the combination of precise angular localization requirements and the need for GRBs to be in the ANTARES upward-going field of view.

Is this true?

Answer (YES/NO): NO